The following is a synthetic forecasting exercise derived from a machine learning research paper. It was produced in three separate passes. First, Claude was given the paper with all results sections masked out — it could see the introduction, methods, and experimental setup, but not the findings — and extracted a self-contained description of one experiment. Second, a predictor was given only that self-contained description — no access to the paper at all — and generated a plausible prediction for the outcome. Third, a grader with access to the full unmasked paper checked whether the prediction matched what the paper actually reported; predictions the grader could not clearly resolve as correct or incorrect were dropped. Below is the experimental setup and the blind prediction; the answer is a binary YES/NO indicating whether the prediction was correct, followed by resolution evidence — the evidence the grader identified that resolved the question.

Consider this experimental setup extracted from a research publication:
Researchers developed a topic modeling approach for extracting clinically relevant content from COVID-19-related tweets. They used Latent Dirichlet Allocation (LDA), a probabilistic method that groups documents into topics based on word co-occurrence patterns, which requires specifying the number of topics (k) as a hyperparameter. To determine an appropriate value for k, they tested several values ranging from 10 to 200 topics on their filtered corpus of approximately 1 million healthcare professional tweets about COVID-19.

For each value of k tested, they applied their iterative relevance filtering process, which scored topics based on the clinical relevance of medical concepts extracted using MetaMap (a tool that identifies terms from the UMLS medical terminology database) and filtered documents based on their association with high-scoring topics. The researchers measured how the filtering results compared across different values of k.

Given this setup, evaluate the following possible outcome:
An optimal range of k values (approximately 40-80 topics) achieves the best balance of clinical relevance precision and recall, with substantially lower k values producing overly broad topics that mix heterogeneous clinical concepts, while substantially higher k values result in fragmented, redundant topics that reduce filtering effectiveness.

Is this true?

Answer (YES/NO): NO